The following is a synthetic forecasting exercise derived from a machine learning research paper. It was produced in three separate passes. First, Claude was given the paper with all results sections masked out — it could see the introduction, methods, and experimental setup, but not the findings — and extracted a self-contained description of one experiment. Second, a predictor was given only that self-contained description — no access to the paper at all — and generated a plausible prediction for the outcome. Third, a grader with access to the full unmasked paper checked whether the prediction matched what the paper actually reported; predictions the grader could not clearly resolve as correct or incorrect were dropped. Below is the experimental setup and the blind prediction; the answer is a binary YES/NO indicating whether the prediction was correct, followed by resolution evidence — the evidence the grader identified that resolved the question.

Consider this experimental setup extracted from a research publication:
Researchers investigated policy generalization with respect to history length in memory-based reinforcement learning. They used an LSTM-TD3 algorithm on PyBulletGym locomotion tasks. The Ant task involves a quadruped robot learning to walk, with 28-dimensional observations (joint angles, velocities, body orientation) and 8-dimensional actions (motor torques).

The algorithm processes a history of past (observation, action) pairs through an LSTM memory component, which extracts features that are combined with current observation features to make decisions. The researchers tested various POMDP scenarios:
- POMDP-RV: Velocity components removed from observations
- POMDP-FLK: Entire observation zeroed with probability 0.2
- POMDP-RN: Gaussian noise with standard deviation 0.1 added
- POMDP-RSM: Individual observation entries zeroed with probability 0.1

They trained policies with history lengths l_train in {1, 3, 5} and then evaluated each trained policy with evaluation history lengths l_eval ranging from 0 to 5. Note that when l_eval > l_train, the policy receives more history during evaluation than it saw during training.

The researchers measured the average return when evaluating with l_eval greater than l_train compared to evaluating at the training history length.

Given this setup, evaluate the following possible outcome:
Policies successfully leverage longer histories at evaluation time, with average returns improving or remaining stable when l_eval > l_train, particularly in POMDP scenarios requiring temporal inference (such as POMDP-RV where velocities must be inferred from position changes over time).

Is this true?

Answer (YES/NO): NO